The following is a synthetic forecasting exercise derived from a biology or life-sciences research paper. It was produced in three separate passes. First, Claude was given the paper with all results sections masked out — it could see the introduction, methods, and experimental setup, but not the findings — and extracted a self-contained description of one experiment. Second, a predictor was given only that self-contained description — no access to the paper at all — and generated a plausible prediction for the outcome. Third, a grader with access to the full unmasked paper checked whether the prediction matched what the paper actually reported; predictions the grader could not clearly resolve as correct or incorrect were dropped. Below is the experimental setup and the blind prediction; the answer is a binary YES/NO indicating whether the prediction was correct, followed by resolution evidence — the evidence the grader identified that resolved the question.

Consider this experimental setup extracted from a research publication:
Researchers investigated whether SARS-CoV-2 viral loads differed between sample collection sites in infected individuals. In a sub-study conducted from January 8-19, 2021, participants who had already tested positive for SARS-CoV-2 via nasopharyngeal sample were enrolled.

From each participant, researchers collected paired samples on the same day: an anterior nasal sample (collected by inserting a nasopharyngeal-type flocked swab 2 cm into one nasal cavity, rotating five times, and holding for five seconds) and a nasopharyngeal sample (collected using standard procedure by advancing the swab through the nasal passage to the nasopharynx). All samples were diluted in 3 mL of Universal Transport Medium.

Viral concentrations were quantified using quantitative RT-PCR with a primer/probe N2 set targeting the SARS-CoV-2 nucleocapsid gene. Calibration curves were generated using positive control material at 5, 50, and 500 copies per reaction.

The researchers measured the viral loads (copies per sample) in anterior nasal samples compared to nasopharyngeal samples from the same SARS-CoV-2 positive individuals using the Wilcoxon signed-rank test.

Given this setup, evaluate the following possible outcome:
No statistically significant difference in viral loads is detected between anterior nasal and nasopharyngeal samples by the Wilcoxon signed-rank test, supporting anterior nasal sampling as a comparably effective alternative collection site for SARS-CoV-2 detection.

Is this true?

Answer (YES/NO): NO